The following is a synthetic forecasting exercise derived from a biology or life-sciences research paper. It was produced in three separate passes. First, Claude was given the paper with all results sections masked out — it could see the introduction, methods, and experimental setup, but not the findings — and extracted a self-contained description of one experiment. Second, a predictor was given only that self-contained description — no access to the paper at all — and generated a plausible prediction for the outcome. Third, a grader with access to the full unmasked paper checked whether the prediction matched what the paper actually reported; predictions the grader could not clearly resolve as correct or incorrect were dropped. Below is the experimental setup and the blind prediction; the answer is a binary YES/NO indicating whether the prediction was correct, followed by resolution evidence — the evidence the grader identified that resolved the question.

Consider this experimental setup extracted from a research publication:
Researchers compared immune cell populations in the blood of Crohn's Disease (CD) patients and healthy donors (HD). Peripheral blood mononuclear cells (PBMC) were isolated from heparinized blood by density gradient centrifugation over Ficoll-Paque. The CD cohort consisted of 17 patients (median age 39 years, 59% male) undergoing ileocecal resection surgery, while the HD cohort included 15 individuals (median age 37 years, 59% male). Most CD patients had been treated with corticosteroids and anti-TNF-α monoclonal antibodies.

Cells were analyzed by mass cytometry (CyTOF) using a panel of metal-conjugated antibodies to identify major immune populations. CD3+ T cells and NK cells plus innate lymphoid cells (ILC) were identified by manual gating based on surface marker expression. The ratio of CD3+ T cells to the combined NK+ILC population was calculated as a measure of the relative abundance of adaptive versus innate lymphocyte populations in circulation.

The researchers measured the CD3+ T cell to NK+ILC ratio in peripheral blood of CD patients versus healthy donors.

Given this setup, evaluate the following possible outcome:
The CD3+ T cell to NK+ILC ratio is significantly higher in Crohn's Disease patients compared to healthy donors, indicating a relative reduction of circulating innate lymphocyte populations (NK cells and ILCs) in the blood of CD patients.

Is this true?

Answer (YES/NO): NO